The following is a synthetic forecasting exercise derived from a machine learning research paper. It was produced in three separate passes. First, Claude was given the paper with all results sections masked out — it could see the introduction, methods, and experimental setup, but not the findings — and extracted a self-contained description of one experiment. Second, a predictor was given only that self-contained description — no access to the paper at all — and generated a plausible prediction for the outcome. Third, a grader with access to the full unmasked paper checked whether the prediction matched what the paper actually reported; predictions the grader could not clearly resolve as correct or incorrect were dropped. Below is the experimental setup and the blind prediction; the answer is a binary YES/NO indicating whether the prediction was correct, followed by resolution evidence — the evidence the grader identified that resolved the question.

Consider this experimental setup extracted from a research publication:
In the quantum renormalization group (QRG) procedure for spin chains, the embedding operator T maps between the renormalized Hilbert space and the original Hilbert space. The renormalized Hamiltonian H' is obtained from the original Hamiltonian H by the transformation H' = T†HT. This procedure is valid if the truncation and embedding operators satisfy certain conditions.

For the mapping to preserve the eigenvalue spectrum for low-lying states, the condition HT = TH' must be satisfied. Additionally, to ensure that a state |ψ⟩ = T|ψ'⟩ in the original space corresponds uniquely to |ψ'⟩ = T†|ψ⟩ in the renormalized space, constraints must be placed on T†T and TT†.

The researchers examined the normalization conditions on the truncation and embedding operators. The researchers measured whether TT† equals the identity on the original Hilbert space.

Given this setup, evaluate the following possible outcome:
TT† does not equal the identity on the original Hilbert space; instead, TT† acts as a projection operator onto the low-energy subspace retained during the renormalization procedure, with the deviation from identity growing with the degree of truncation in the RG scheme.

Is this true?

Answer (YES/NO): NO